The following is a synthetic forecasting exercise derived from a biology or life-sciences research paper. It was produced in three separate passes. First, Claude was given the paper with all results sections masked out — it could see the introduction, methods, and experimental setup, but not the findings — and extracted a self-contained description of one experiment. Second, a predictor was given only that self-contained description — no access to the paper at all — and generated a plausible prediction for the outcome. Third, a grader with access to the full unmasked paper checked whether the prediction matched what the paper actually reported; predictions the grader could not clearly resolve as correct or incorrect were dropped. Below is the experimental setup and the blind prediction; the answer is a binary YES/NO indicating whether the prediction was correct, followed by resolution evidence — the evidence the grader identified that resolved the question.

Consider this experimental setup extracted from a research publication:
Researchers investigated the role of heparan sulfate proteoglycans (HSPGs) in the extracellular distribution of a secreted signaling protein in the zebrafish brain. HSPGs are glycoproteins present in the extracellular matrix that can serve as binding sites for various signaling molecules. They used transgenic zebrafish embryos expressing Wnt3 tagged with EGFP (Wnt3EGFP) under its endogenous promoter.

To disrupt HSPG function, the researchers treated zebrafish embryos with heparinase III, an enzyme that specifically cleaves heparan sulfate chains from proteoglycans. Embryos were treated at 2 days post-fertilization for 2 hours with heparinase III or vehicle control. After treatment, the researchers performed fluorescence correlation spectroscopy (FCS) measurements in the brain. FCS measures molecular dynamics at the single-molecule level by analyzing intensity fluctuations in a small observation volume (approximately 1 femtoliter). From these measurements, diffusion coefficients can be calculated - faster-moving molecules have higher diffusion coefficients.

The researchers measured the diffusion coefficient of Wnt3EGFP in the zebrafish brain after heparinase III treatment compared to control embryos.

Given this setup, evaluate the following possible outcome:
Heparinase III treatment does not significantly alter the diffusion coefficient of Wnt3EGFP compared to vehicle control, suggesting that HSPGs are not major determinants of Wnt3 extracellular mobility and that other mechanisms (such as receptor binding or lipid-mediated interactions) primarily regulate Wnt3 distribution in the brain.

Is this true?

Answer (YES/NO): NO